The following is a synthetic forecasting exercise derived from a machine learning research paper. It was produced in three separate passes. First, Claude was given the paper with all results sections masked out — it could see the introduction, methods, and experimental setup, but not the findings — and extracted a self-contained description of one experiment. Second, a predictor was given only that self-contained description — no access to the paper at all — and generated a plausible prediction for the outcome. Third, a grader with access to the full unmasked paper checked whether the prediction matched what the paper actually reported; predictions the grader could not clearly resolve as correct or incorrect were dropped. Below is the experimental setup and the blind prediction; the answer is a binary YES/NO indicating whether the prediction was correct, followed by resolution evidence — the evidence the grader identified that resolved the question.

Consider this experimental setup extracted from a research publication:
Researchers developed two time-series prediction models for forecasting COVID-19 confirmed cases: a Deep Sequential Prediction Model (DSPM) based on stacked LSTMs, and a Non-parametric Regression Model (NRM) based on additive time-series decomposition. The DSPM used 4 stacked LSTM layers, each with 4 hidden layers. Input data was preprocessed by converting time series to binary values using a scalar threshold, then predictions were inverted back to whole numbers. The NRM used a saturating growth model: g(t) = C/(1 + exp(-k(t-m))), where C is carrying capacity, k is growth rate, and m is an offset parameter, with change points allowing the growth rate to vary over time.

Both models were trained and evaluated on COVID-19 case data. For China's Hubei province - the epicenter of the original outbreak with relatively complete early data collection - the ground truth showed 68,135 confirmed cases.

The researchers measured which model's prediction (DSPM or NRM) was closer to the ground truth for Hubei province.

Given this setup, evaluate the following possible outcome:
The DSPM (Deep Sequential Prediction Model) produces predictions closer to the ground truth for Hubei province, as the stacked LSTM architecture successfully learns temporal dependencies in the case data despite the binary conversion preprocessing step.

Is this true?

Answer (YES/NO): NO